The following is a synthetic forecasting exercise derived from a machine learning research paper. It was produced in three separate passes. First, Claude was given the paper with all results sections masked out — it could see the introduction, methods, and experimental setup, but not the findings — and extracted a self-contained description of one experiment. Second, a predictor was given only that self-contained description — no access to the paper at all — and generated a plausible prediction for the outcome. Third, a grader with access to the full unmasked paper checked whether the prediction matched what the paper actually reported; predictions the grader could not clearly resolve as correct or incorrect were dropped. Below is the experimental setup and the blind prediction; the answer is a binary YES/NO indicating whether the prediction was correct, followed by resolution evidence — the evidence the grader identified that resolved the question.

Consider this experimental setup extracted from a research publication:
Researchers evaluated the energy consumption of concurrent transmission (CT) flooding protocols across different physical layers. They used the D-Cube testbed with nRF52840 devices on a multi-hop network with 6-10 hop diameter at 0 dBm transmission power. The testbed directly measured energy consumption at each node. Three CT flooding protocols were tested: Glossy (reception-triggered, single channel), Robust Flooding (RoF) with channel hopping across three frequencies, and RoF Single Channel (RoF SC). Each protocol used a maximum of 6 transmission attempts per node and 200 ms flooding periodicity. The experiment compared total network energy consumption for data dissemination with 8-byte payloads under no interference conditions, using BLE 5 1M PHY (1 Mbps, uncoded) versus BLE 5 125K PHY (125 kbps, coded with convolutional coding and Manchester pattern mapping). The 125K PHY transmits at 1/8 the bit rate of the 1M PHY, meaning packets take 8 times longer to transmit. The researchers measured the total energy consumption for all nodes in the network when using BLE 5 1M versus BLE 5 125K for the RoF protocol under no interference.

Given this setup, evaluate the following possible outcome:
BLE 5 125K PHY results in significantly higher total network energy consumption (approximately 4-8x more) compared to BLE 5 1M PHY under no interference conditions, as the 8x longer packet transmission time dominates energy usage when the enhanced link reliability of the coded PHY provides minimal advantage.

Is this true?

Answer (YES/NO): NO